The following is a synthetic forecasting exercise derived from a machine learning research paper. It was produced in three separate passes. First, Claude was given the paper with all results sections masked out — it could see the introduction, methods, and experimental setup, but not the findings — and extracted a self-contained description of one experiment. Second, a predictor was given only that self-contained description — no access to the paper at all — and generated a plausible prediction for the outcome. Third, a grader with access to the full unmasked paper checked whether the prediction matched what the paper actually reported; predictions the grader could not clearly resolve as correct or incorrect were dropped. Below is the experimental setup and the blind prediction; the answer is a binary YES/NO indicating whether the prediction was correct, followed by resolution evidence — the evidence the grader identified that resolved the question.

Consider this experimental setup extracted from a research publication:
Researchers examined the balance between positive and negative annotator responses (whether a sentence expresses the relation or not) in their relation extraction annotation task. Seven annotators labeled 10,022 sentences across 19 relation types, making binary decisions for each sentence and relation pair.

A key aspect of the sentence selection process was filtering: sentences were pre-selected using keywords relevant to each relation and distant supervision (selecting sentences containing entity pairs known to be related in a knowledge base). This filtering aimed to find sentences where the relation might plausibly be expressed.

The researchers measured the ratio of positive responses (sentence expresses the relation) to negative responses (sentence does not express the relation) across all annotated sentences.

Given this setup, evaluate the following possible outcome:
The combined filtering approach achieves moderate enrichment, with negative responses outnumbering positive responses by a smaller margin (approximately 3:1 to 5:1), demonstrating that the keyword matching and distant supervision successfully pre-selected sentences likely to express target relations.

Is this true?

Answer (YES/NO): NO